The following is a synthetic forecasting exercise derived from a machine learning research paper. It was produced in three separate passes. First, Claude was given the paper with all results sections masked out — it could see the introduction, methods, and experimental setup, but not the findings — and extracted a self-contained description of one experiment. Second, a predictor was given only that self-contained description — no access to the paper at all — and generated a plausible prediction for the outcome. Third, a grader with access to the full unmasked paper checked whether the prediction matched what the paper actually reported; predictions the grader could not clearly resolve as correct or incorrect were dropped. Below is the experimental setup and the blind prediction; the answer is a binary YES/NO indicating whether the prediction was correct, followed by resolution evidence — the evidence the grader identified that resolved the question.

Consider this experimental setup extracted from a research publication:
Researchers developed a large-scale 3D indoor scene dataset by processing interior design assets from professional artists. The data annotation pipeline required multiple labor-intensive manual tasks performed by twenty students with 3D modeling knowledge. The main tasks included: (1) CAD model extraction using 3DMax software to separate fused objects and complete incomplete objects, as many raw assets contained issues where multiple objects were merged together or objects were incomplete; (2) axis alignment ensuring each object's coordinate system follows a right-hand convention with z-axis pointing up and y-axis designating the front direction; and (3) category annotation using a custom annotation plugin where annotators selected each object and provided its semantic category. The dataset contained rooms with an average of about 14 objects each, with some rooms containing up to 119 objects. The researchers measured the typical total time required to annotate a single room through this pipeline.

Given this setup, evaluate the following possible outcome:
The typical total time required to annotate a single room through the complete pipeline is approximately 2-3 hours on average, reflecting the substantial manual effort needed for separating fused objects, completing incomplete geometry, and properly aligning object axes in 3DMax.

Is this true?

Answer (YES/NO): YES